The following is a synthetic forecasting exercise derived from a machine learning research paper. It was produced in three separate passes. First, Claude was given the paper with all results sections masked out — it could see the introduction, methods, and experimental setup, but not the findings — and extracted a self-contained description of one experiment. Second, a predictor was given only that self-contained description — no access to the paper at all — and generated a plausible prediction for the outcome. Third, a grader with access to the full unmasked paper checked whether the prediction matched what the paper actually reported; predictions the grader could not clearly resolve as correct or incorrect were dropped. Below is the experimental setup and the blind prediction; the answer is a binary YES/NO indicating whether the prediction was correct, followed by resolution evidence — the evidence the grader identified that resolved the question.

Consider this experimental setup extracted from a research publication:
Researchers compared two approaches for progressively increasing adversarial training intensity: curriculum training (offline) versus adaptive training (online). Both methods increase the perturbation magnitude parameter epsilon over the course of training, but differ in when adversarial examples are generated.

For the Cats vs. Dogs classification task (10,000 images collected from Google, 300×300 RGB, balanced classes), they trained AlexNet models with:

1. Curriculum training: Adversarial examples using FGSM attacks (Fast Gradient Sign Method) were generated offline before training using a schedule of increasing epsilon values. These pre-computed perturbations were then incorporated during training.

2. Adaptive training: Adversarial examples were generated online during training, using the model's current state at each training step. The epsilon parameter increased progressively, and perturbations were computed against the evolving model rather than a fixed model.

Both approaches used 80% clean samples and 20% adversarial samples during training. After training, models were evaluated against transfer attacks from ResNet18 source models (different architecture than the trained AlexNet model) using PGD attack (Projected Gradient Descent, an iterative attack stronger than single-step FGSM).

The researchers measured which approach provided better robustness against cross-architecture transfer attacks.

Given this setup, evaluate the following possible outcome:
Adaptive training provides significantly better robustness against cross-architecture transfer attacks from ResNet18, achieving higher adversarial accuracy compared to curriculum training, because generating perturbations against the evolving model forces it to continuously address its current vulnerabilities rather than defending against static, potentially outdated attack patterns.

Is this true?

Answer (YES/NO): NO